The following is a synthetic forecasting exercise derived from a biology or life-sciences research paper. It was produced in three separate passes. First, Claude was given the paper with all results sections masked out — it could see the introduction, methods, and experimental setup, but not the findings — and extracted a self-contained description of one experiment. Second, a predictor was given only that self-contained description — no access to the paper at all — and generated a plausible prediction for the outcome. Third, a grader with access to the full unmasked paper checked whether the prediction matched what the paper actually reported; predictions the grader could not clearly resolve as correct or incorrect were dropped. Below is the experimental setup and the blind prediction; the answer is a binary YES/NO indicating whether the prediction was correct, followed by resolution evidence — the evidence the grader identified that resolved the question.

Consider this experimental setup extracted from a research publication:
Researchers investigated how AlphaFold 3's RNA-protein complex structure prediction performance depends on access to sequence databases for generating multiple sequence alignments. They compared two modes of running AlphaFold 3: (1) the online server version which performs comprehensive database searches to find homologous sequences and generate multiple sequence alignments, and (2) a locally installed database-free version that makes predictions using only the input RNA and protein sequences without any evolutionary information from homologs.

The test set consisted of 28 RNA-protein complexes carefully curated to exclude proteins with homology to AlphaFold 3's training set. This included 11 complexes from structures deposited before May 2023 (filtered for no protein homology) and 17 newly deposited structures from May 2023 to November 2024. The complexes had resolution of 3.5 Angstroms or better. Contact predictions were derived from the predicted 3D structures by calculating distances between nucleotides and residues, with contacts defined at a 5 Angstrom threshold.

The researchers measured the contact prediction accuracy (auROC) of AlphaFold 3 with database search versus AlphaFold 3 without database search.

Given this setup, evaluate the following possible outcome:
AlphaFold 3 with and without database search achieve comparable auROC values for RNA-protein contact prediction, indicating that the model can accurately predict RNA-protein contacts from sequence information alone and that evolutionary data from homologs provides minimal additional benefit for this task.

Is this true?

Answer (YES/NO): NO